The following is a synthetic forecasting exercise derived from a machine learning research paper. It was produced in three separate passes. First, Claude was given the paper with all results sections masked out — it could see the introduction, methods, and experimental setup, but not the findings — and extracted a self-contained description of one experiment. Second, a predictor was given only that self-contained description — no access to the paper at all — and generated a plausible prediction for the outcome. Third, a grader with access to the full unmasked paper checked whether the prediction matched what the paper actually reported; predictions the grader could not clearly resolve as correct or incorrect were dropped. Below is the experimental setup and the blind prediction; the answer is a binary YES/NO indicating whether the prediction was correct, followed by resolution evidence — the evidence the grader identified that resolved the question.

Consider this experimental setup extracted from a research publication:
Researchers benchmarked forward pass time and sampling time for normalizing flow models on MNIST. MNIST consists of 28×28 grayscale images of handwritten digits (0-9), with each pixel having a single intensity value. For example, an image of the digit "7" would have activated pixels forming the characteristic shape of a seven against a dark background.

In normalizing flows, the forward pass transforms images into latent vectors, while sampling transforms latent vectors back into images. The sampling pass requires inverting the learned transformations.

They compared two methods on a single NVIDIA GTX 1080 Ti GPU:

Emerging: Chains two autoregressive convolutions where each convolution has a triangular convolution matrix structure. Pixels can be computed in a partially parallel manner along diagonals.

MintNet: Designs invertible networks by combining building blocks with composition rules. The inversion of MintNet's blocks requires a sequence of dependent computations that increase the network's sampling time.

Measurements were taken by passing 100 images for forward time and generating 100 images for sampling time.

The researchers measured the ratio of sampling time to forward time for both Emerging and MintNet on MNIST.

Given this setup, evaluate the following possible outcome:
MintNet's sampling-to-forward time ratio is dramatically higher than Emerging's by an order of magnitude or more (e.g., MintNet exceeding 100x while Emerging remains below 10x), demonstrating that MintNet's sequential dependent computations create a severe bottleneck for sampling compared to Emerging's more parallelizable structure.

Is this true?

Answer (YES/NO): YES